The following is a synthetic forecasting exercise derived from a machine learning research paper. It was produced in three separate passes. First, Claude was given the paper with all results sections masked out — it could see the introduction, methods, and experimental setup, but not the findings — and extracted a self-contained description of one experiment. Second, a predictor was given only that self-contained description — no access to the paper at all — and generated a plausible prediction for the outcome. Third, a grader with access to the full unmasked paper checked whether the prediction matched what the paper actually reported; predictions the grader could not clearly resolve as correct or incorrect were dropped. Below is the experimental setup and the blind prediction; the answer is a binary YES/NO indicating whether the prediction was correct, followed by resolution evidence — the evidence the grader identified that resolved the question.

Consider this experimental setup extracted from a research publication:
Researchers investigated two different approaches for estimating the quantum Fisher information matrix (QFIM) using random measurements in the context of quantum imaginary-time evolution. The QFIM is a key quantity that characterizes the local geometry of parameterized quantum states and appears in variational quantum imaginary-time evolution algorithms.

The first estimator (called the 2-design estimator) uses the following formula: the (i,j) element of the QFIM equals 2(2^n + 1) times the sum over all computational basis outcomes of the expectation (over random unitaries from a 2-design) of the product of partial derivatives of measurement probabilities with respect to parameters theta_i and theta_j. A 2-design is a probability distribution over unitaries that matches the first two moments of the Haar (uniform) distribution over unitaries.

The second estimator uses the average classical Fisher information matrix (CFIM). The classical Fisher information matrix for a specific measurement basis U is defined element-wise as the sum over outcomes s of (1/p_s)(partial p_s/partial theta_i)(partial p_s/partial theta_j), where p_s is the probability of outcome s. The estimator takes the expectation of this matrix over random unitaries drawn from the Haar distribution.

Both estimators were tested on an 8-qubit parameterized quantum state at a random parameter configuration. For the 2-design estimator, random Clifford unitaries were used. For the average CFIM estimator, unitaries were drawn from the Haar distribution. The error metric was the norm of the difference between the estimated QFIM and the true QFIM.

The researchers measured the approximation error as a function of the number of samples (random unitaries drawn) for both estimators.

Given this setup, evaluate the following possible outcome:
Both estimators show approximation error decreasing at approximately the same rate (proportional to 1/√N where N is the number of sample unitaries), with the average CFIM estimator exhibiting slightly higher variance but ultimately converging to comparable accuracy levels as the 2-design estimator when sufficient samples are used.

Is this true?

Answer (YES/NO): NO